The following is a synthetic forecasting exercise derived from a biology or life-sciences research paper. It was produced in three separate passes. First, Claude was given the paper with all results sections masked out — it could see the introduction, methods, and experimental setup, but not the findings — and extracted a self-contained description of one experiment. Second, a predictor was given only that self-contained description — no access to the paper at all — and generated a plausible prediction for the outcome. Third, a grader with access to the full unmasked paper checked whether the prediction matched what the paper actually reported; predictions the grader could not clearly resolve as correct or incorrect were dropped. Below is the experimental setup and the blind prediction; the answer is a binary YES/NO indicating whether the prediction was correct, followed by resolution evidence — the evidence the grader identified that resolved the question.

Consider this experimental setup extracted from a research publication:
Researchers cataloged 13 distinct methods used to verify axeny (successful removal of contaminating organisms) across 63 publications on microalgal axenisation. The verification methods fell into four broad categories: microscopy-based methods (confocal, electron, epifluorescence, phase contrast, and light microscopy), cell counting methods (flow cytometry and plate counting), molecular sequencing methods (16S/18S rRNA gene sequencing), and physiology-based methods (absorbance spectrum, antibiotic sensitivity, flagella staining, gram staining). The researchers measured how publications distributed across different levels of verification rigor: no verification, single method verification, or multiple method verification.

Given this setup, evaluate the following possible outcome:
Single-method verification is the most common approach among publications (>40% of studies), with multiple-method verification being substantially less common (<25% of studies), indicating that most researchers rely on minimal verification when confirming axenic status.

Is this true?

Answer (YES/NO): NO